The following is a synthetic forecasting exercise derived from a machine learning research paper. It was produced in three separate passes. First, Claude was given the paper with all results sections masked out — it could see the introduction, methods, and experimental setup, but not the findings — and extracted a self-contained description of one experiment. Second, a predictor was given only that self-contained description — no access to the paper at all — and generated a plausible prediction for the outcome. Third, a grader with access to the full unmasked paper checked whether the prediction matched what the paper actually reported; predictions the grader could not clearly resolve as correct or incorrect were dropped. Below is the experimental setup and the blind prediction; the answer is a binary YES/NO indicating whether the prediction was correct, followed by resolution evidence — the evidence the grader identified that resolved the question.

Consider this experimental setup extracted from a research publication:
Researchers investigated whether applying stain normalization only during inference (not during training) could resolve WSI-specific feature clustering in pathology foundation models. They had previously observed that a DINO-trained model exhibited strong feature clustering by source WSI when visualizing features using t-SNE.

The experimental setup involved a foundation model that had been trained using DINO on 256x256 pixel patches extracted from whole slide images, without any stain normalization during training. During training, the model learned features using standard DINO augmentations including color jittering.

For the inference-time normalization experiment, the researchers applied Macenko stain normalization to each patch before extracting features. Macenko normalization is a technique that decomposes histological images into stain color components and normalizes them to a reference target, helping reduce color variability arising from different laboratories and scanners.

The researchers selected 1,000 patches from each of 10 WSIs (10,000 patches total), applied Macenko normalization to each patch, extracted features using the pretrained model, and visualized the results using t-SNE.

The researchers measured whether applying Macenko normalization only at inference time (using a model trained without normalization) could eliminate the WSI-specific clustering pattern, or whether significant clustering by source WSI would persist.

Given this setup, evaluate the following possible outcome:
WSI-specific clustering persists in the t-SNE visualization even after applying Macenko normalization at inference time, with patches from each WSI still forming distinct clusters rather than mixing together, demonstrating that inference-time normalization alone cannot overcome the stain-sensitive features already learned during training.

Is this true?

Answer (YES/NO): NO